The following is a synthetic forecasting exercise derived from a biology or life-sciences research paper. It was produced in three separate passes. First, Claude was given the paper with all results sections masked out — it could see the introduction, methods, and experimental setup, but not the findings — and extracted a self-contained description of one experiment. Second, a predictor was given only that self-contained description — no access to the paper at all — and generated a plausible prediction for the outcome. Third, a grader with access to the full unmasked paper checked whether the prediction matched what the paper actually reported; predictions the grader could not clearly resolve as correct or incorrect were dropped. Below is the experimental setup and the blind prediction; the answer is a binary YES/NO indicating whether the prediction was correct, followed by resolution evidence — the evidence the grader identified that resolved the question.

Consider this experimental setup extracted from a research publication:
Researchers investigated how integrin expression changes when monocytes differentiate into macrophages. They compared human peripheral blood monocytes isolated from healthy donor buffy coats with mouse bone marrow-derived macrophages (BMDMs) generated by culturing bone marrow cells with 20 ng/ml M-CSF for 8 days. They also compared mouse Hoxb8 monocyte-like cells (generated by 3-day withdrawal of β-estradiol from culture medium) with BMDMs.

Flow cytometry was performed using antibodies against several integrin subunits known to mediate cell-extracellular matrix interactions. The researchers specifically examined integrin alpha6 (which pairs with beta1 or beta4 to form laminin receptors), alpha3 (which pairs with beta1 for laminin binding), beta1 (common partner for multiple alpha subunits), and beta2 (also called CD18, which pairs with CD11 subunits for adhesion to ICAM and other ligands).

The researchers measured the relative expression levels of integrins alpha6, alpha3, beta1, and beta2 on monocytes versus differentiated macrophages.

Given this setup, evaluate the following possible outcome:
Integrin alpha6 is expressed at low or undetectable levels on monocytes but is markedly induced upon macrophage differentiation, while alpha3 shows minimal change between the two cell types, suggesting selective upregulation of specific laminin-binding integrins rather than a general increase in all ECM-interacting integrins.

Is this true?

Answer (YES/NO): NO